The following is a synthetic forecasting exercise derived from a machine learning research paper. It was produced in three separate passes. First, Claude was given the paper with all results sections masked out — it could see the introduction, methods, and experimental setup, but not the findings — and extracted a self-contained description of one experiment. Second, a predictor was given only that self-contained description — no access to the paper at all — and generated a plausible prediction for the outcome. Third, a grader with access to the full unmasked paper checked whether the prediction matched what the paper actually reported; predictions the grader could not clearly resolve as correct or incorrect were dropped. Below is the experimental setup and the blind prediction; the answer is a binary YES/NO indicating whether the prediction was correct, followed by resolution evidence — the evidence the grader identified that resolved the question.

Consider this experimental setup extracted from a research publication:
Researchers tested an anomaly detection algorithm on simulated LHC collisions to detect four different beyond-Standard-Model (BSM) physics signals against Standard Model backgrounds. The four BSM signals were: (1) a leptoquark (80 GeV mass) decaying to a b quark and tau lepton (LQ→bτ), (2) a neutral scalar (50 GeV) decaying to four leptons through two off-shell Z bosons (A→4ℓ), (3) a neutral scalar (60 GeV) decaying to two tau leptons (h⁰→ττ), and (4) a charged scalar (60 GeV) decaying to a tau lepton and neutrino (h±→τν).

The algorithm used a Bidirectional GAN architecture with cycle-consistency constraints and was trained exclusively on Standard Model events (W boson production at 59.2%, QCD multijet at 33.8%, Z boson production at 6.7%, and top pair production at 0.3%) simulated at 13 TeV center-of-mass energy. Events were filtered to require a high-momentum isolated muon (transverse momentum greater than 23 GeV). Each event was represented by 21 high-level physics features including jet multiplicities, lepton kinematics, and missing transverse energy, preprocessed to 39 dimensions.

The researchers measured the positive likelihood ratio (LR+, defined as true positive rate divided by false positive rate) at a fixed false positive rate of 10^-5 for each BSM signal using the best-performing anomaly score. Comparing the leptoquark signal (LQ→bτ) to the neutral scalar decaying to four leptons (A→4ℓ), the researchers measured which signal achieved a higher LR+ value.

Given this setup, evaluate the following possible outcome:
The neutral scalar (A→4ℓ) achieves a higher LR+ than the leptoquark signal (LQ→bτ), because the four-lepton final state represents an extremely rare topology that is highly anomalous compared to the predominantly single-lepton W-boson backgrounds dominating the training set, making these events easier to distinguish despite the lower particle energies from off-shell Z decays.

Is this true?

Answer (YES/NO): YES